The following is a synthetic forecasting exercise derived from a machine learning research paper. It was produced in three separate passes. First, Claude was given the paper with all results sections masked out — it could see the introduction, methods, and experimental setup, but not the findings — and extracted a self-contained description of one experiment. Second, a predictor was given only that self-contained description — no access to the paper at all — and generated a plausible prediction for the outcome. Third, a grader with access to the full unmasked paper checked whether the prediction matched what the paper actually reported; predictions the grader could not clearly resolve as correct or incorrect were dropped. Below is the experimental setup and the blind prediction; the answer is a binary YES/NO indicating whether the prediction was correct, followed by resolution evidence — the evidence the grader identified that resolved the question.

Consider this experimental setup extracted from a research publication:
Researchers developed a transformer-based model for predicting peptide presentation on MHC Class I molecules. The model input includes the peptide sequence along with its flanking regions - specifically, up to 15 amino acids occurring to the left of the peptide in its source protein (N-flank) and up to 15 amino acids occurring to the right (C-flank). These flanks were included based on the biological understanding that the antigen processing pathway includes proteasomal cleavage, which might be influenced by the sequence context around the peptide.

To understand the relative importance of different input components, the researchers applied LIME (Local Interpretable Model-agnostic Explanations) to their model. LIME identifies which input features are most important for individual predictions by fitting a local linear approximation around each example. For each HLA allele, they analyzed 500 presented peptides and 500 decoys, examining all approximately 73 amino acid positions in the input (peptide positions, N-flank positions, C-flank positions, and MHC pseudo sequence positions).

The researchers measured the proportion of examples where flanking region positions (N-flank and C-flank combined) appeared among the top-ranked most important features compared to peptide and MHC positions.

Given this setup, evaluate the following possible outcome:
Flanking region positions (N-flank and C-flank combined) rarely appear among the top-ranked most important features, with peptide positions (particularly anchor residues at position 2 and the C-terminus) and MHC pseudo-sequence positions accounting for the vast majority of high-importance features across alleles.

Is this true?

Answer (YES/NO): YES